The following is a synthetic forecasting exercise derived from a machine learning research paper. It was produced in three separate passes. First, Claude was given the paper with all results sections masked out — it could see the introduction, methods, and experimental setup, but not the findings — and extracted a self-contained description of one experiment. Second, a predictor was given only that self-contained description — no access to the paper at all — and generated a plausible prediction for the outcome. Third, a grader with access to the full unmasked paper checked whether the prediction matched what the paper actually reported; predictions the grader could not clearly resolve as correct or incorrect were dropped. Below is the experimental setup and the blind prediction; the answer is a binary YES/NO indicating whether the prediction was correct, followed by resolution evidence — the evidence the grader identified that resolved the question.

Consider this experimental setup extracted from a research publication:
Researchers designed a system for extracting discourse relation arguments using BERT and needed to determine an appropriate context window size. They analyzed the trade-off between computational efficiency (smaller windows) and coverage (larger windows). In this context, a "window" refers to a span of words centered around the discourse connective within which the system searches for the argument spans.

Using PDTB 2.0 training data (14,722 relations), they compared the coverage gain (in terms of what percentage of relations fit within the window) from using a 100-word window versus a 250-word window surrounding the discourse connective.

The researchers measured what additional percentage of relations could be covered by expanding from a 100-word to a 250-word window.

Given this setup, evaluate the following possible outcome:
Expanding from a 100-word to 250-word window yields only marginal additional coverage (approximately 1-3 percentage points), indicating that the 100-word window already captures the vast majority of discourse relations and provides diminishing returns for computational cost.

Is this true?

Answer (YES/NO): YES